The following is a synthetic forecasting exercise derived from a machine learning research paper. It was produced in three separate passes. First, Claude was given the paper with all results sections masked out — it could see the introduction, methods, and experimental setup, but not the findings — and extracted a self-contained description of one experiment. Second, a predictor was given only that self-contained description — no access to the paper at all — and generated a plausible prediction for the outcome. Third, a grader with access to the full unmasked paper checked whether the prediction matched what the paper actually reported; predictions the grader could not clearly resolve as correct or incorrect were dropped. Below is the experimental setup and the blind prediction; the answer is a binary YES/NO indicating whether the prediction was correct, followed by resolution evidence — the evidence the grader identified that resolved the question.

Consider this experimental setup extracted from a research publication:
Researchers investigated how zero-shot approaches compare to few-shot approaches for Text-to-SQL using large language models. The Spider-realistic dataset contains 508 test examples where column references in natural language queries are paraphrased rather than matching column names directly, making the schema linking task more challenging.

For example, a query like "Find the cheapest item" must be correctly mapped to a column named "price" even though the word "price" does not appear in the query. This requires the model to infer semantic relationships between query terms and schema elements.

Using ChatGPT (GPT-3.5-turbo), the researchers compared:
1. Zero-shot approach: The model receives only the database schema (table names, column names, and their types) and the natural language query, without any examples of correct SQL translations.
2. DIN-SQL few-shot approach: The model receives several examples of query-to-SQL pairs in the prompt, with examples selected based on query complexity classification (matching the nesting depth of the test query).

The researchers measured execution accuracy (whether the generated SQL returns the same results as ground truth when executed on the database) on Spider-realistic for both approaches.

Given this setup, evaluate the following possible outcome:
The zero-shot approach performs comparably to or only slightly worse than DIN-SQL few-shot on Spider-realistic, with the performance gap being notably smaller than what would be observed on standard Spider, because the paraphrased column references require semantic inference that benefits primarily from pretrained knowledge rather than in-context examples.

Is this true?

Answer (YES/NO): YES